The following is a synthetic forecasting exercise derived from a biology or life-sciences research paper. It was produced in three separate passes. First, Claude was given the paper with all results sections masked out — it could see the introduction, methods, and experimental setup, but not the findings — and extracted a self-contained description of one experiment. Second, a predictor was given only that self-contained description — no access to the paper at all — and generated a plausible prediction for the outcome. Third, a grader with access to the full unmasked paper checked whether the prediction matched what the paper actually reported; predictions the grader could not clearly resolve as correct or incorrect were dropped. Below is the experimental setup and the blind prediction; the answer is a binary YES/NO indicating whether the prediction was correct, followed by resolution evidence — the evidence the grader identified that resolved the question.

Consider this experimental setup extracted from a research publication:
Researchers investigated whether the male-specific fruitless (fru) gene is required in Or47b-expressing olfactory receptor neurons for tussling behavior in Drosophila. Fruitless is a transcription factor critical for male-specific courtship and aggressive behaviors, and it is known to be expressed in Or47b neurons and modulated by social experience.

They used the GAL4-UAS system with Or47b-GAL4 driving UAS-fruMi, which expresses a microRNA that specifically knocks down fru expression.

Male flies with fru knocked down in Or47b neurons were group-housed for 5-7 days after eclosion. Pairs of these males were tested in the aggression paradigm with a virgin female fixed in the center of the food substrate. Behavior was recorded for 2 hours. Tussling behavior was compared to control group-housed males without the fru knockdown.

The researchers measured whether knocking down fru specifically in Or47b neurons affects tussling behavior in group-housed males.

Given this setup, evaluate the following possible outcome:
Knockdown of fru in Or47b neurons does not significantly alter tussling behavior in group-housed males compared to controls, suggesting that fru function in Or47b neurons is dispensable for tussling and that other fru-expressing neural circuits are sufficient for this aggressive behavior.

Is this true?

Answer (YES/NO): YES